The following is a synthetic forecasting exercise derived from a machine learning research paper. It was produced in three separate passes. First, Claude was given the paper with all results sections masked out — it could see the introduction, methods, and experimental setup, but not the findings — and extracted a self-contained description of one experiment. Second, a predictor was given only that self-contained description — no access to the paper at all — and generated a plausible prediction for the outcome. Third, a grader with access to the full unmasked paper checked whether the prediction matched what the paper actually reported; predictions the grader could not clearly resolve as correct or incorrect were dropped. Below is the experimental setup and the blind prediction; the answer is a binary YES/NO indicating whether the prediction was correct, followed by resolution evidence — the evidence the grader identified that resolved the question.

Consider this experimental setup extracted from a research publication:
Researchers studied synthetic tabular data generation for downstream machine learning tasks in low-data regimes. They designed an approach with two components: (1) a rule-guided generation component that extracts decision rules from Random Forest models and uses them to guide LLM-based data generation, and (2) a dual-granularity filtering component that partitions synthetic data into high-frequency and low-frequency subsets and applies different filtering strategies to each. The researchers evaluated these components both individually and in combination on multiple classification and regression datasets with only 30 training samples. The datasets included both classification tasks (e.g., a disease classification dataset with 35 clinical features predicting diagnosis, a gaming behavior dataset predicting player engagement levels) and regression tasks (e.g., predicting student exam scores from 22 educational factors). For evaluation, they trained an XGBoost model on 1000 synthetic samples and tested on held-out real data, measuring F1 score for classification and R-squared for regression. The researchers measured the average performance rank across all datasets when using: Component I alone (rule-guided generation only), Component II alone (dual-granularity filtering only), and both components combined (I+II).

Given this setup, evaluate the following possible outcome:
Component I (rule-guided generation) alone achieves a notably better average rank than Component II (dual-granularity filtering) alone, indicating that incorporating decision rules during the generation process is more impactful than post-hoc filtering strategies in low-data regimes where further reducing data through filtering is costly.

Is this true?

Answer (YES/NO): YES